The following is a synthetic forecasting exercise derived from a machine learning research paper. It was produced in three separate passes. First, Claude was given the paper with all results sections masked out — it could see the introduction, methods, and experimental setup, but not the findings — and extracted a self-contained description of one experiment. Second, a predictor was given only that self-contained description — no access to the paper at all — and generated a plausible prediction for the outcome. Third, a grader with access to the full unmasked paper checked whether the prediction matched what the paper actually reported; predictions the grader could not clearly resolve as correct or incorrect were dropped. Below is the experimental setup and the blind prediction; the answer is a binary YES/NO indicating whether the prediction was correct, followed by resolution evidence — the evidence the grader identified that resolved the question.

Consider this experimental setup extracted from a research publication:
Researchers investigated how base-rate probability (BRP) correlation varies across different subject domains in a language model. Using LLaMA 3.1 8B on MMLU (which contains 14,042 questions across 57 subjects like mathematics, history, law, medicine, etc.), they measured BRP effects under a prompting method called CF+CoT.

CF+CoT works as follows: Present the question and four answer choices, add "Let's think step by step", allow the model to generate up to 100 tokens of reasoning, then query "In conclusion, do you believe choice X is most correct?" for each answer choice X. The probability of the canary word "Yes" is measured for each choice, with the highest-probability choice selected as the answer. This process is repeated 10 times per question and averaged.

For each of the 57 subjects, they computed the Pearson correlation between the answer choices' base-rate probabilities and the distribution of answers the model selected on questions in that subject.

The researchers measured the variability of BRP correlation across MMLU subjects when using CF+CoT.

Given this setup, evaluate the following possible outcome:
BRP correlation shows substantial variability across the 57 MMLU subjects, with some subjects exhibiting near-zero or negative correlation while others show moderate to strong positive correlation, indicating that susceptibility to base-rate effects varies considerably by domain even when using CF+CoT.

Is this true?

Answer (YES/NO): NO